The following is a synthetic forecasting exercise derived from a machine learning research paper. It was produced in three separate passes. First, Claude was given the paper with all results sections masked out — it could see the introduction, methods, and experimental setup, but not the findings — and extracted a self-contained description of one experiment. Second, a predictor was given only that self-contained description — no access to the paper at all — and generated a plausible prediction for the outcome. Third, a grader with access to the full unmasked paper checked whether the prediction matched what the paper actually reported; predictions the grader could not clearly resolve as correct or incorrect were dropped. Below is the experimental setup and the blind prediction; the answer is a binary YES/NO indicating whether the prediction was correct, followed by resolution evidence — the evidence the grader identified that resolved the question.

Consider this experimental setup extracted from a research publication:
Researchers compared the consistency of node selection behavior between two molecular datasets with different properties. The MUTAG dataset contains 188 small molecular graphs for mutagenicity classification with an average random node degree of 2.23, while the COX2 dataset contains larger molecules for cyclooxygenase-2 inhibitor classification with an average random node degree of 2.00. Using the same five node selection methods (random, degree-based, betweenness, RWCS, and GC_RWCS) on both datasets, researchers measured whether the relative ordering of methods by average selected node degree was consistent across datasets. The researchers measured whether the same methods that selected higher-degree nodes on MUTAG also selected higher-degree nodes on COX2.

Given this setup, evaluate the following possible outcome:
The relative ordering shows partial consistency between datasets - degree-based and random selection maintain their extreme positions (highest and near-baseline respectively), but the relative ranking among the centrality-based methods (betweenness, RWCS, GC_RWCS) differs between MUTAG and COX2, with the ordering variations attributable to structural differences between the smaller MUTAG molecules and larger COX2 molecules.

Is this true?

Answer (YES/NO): NO